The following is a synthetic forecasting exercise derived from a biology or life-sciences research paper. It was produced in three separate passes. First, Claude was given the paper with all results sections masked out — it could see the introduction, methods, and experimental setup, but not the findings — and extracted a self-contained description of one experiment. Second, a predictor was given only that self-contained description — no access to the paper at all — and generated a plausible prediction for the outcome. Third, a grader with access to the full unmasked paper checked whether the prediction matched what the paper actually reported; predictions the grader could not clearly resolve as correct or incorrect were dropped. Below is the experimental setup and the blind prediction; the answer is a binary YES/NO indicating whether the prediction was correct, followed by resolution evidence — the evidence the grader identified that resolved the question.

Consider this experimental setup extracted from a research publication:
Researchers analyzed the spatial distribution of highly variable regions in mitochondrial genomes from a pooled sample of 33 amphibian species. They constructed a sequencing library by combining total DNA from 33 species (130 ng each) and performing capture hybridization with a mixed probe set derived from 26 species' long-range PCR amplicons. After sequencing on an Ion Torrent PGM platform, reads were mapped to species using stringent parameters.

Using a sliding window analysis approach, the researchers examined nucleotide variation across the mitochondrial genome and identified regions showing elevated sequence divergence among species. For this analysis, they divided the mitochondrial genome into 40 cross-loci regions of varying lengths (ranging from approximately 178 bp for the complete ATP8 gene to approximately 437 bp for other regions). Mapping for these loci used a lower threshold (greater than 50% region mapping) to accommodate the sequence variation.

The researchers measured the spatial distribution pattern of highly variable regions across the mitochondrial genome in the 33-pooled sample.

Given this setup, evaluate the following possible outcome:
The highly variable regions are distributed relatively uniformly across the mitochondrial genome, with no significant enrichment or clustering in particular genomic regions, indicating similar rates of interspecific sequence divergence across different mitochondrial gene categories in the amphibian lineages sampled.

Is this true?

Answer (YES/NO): NO